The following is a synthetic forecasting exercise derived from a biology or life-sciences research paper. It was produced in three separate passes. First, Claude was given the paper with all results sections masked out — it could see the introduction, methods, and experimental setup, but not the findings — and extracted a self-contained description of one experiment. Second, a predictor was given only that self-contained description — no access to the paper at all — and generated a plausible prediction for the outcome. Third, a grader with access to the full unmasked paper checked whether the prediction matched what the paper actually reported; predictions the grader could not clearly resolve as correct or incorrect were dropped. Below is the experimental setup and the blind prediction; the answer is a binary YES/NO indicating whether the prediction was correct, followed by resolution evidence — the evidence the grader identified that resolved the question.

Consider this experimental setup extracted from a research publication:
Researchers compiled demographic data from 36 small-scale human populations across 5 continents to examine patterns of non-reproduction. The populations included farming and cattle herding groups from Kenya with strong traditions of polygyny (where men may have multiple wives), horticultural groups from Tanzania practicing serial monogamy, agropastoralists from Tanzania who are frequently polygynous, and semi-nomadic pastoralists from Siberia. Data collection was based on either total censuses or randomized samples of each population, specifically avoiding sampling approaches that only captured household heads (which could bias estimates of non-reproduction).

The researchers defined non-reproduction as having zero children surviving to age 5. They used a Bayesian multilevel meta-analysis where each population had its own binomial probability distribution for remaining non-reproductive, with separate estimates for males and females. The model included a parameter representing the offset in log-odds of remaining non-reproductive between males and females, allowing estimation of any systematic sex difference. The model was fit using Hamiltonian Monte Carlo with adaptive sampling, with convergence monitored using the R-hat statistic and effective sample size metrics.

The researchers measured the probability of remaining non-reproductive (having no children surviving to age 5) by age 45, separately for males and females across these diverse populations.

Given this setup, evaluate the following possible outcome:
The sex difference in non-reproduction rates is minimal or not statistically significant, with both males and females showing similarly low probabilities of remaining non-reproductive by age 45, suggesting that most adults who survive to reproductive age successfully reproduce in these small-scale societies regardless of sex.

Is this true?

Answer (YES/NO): YES